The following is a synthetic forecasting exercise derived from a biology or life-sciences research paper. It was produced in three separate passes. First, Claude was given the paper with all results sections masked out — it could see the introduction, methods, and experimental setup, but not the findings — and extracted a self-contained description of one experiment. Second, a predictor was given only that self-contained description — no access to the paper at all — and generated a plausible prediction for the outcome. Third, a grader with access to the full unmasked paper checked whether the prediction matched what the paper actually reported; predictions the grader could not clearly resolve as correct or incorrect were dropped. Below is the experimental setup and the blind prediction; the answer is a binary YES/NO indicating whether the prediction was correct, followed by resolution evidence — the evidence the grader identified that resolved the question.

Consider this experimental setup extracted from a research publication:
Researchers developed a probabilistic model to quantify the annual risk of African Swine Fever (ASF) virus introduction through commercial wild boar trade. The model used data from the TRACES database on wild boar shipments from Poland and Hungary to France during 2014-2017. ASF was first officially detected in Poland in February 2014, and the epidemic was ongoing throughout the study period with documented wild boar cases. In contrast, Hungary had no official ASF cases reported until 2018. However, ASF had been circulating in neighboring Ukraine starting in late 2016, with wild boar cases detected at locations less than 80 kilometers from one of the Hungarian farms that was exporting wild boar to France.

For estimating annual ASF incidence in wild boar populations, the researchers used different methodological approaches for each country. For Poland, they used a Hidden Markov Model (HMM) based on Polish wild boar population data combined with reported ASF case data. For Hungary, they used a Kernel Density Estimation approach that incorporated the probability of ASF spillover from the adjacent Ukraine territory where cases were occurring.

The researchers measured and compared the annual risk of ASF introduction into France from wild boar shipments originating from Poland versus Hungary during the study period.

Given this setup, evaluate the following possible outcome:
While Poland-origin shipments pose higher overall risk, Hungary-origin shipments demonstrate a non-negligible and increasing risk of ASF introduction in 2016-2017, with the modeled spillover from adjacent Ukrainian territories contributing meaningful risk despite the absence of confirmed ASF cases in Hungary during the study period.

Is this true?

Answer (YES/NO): YES